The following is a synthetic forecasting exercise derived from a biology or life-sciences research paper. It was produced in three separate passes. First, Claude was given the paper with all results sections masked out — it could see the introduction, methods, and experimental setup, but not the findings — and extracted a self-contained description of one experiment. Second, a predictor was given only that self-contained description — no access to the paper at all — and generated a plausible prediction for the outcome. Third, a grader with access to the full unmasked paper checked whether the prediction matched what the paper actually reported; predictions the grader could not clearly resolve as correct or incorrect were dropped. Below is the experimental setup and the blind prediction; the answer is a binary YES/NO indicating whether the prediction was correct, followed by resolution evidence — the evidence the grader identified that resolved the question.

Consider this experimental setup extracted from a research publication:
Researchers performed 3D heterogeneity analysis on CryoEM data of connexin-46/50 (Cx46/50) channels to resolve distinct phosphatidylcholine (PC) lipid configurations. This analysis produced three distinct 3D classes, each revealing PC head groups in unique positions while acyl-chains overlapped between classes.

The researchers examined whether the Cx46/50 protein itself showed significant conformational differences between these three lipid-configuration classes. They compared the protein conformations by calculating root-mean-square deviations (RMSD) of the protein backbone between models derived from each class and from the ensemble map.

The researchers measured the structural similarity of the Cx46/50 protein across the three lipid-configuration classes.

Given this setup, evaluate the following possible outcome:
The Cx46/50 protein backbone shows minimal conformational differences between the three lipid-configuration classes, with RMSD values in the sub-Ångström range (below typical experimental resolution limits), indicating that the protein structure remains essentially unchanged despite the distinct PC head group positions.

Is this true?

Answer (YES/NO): YES